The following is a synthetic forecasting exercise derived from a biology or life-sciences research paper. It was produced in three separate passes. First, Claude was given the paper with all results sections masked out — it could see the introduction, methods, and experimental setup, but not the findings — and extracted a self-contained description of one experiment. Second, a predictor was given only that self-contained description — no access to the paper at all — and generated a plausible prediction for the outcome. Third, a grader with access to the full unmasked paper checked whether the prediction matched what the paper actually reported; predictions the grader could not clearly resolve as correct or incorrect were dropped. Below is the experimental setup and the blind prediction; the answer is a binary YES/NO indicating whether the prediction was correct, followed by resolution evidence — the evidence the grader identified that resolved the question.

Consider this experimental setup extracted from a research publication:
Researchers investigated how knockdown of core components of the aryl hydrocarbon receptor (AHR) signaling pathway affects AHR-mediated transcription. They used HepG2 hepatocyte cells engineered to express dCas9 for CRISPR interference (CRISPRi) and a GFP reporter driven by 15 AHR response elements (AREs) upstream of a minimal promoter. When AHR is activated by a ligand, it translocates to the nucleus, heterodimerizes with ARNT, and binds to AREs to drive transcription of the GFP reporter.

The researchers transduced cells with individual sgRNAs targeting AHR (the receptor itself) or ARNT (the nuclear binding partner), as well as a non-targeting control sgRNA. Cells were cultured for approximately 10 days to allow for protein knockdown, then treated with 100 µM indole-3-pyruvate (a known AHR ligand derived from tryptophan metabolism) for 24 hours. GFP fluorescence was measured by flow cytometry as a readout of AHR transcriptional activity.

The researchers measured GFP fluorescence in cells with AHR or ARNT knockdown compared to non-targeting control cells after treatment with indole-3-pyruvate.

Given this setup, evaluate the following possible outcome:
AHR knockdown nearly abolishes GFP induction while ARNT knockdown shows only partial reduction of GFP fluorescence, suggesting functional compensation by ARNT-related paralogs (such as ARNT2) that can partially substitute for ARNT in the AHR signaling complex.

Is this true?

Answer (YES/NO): NO